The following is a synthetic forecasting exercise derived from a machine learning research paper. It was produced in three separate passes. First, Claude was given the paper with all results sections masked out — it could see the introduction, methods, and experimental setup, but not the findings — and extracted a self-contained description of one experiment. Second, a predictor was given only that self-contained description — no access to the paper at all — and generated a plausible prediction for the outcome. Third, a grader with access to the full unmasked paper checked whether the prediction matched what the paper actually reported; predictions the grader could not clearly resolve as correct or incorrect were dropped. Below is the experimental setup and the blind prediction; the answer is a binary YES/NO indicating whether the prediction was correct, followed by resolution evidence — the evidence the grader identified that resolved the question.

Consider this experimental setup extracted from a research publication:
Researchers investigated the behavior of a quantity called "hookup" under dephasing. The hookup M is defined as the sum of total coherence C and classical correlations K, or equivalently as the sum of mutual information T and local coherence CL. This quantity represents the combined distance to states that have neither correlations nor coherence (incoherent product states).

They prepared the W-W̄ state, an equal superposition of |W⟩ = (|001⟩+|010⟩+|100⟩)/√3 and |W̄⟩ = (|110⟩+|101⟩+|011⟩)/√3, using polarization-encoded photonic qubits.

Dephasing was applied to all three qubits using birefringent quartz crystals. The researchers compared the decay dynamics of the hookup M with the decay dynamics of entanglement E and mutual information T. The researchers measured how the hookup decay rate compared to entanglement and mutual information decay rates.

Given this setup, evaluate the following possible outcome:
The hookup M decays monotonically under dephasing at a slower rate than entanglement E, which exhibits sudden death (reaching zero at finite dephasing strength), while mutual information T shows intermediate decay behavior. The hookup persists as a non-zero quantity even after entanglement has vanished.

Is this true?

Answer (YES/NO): NO